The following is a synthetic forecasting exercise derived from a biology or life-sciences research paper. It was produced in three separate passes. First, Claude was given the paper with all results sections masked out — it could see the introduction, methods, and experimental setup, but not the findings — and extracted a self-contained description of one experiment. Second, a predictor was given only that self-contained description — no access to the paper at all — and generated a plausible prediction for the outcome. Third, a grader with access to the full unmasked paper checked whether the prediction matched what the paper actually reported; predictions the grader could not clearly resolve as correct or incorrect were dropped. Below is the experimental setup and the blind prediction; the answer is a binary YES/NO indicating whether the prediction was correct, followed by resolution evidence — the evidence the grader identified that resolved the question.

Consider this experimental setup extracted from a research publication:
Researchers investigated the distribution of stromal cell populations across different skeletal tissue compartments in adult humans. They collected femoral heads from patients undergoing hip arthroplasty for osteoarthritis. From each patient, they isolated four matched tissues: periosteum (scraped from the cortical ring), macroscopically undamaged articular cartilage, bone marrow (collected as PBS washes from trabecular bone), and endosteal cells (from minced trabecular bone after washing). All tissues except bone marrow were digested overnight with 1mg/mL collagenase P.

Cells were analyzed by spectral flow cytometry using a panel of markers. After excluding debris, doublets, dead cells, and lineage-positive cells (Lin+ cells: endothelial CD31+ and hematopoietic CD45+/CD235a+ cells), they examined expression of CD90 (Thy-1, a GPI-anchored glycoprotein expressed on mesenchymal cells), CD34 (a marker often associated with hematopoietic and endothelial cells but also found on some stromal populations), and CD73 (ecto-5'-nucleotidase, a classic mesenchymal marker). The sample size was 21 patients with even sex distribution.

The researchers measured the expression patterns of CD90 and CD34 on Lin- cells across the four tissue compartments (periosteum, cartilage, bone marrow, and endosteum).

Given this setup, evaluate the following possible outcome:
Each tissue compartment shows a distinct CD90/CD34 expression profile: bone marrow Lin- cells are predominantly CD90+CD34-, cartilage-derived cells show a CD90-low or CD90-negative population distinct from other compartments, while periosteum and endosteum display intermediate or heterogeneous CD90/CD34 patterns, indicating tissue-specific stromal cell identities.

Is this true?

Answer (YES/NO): NO